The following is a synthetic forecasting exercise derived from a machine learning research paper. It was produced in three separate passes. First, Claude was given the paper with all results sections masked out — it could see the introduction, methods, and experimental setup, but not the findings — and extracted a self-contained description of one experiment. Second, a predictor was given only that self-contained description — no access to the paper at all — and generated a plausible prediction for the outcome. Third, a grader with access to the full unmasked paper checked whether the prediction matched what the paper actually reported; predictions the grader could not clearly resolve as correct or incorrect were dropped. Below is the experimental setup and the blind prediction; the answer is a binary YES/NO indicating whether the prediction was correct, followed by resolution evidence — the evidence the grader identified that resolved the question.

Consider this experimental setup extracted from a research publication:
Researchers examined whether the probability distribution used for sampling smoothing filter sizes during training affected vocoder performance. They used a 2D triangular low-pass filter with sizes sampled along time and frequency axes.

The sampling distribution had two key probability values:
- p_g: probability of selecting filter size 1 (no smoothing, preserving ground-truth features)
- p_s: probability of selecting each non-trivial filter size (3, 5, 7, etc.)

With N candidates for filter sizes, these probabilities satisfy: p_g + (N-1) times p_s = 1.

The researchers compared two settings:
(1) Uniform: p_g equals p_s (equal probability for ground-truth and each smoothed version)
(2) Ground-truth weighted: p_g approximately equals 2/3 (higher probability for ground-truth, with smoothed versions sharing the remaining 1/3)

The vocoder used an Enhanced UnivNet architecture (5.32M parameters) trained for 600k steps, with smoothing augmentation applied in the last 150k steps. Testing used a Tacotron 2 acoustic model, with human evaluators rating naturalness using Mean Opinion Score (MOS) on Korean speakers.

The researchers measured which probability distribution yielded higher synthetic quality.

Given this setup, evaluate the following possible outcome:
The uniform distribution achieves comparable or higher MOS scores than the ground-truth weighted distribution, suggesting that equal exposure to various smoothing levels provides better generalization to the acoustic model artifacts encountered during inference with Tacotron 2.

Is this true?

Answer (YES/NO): NO